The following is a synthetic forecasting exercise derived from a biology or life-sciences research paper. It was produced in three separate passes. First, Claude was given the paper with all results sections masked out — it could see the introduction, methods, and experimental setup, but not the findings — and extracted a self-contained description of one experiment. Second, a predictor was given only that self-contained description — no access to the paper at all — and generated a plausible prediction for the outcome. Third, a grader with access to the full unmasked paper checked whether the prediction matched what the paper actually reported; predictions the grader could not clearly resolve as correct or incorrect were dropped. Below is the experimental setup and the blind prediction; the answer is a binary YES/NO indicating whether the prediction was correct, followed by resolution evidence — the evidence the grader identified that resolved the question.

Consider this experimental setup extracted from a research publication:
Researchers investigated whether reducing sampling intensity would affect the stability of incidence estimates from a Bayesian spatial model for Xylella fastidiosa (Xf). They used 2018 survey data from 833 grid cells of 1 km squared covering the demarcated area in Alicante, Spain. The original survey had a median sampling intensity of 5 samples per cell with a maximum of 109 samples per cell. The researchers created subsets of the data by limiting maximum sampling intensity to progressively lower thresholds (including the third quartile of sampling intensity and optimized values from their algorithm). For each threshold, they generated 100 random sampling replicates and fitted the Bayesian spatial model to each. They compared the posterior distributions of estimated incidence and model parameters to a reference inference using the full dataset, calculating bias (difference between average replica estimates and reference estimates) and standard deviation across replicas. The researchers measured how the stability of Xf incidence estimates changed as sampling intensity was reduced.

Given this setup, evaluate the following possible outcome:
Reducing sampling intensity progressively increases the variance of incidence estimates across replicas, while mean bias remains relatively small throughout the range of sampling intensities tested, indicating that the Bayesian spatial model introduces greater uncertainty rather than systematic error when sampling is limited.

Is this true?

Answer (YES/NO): NO